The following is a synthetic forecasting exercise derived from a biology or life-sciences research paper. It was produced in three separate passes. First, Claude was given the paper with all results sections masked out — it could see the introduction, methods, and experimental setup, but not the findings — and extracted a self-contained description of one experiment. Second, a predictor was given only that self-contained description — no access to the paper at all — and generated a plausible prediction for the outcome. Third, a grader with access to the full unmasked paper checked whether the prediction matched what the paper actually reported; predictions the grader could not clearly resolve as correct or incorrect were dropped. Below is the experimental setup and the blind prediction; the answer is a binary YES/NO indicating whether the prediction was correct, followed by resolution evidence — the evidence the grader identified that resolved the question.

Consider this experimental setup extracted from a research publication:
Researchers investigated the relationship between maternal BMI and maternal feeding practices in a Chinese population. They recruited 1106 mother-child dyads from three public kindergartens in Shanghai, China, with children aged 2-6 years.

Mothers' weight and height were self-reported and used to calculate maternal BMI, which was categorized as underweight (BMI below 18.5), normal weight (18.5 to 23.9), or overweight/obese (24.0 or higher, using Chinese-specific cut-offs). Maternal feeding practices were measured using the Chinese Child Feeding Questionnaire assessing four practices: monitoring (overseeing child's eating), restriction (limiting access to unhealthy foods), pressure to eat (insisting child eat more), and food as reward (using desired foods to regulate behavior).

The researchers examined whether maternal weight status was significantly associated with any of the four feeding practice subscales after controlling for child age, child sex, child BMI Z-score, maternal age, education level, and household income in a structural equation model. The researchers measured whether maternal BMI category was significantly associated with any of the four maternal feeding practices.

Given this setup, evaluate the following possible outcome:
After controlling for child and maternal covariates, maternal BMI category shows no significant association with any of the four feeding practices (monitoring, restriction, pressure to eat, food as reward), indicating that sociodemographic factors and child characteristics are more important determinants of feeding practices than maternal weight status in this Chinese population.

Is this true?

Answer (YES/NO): YES